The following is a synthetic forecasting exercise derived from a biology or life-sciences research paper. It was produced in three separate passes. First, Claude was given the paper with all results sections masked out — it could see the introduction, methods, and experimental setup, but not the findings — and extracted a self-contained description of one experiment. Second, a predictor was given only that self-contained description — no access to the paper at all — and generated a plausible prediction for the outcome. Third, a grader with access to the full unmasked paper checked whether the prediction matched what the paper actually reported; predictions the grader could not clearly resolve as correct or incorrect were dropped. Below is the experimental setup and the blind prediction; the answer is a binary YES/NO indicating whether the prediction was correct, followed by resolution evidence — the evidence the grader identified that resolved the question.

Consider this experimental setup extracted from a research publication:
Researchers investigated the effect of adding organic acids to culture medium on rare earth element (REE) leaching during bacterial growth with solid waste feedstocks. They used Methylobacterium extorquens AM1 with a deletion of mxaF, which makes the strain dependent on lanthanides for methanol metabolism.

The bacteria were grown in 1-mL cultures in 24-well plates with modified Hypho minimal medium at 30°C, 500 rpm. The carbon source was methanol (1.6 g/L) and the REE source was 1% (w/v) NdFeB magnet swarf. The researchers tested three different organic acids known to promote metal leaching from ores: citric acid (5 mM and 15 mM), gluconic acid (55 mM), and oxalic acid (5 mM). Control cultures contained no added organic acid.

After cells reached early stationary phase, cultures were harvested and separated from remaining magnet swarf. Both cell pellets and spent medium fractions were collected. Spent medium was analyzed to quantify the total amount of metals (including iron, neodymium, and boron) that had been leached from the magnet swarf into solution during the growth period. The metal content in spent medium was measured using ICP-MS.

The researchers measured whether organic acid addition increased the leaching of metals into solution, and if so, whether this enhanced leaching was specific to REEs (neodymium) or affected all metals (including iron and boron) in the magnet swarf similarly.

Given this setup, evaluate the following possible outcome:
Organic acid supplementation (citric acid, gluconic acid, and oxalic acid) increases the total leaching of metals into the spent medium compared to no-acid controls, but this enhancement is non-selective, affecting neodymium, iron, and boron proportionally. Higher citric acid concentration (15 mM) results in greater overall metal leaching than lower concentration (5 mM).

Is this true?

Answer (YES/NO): NO